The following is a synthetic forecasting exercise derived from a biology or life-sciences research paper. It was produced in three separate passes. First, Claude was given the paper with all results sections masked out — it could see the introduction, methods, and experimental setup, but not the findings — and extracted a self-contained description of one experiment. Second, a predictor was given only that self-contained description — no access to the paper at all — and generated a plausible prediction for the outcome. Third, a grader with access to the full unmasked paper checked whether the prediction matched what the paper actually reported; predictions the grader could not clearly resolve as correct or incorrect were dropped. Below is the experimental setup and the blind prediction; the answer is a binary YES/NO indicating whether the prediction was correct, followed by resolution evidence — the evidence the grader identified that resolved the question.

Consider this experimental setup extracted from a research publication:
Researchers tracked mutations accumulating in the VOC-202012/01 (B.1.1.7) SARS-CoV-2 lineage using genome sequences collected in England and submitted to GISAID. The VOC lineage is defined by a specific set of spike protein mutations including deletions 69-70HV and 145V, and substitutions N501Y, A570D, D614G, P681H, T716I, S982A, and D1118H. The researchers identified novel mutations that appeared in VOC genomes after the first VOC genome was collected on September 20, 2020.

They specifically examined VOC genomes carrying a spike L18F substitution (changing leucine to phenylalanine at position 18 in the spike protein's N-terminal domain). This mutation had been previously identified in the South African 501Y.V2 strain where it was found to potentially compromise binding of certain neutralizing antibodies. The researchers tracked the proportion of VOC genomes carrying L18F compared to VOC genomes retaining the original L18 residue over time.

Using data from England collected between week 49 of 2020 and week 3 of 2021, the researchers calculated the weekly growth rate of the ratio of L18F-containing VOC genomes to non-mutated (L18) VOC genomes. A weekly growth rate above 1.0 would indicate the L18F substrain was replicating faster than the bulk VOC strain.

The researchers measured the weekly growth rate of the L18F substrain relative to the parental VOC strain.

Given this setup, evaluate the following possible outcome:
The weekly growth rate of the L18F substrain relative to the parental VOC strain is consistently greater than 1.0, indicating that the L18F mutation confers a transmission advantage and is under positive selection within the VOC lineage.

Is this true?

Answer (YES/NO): YES